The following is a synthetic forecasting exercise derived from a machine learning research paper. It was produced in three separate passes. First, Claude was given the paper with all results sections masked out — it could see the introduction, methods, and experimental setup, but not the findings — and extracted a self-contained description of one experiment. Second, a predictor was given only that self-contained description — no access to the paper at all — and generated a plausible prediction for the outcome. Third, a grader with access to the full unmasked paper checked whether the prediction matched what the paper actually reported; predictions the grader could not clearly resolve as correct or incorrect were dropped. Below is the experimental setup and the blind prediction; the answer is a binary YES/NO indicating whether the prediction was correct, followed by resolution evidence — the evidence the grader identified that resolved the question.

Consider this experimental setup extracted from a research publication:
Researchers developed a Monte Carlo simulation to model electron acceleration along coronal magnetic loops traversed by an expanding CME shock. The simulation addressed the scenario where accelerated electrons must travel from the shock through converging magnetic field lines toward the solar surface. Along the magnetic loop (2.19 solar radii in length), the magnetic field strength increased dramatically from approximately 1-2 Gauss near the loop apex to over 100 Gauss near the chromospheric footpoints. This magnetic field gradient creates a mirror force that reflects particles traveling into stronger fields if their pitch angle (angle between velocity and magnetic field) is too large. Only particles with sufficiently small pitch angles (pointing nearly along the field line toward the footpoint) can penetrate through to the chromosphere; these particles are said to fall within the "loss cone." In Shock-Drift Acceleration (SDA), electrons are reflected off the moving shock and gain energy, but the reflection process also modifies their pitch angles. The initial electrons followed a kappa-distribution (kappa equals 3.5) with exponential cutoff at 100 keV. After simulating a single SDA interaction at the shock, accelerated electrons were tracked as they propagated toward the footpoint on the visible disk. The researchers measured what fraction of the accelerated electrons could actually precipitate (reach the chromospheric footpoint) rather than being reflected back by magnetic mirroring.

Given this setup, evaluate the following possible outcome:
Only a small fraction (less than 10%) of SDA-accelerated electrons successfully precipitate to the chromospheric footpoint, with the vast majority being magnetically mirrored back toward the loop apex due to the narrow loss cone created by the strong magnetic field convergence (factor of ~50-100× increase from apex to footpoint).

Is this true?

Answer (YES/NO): NO